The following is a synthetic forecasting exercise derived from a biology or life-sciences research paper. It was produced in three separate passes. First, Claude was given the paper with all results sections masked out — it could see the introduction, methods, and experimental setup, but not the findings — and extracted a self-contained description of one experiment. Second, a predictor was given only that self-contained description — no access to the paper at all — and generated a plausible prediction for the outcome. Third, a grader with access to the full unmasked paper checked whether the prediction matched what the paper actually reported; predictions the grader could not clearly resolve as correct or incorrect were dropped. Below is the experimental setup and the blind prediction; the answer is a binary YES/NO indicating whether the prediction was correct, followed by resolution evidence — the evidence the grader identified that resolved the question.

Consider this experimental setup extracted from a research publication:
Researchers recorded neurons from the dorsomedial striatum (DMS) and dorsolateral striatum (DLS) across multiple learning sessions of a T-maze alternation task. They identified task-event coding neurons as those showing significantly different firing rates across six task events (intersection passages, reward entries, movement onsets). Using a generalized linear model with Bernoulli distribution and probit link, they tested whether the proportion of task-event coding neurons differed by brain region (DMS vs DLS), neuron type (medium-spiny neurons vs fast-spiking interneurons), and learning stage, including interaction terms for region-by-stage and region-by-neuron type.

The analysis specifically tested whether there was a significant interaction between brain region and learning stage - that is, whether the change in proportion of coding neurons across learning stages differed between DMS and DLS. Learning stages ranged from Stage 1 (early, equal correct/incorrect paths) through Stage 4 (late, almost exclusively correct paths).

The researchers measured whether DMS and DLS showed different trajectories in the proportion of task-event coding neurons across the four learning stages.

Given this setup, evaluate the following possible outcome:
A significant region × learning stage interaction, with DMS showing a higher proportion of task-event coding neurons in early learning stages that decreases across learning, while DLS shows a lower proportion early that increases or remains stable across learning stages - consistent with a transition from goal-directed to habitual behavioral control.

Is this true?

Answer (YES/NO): NO